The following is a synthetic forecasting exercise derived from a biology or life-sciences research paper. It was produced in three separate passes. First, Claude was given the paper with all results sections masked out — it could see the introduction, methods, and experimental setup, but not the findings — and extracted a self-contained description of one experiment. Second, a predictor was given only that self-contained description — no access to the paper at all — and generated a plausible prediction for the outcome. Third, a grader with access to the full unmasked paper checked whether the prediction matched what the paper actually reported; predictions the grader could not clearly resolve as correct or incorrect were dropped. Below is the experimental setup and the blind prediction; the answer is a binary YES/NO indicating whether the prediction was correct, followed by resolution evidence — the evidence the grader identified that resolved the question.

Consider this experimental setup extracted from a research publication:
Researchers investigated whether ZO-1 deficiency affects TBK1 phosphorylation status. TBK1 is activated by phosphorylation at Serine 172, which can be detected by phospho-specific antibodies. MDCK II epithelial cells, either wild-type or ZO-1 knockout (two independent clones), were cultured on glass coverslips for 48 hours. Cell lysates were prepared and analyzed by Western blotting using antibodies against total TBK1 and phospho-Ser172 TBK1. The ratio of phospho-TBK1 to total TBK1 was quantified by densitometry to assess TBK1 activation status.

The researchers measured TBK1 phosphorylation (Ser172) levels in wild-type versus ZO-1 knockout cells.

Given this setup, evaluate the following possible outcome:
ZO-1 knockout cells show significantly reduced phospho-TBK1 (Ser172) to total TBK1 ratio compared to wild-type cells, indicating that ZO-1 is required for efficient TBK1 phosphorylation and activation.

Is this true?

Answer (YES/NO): NO